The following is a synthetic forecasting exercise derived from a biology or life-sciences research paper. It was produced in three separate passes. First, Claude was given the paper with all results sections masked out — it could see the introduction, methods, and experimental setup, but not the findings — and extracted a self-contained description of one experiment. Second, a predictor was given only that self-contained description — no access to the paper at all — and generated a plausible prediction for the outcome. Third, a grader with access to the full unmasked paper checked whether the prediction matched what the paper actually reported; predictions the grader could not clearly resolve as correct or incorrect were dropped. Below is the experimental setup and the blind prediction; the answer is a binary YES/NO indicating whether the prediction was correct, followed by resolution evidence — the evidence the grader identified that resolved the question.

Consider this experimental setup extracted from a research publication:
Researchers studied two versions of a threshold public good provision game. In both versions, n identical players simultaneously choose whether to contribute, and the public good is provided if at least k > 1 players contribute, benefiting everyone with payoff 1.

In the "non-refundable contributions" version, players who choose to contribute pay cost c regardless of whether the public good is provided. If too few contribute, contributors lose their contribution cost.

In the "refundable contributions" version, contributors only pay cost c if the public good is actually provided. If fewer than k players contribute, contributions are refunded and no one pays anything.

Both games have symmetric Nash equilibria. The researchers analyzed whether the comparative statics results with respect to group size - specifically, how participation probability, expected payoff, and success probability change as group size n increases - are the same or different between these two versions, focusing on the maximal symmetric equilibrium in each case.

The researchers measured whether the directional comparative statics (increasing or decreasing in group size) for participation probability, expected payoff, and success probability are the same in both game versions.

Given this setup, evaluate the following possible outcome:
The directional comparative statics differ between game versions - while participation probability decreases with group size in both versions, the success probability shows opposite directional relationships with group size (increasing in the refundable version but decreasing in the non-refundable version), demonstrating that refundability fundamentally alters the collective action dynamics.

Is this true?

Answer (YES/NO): NO